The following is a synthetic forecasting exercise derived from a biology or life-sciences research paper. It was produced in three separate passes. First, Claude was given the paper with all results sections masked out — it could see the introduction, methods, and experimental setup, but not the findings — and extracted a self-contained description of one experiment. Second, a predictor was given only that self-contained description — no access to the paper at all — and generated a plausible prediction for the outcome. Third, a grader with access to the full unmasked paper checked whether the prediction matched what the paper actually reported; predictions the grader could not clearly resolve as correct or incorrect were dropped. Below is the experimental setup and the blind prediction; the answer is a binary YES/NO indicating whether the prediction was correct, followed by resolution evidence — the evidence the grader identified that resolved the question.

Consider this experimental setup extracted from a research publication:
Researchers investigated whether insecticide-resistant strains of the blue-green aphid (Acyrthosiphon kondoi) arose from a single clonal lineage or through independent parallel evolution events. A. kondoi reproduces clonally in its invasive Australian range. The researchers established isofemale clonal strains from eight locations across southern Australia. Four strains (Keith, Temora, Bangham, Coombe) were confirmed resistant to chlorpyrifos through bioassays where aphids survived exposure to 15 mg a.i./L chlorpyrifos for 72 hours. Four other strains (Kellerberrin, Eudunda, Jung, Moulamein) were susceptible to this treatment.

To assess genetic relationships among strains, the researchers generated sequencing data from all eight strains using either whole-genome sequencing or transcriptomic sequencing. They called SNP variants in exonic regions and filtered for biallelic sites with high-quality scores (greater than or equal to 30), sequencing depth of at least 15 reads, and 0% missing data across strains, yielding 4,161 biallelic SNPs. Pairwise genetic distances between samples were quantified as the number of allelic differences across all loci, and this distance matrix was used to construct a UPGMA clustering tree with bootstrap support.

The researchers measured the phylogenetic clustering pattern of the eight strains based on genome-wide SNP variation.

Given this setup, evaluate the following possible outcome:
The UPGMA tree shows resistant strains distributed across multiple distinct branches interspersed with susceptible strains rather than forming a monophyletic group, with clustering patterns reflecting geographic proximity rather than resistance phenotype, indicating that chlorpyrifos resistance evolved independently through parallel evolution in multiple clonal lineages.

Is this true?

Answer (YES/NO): NO